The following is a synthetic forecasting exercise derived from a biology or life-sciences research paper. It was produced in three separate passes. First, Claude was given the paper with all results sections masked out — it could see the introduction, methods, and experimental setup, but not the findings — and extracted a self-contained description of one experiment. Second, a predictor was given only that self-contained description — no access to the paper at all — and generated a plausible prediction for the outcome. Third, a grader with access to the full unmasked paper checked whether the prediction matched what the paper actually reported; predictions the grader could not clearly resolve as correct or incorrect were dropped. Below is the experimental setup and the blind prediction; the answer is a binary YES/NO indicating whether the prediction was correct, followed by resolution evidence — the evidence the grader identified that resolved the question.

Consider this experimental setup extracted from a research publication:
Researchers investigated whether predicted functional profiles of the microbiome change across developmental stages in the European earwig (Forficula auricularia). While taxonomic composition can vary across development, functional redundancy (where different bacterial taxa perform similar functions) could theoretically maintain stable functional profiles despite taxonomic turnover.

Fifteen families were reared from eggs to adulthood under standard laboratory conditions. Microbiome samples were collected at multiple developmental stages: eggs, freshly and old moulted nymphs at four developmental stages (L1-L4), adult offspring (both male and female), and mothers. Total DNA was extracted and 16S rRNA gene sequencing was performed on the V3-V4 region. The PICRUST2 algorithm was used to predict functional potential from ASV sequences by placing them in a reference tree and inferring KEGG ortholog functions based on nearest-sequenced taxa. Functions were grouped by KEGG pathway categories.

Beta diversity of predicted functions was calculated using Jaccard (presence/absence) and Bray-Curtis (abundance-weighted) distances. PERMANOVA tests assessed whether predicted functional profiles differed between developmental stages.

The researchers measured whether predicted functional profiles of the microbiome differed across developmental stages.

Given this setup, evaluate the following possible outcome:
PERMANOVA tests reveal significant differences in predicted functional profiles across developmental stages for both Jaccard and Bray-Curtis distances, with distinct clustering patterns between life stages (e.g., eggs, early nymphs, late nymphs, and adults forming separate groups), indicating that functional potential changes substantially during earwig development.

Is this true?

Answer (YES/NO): YES